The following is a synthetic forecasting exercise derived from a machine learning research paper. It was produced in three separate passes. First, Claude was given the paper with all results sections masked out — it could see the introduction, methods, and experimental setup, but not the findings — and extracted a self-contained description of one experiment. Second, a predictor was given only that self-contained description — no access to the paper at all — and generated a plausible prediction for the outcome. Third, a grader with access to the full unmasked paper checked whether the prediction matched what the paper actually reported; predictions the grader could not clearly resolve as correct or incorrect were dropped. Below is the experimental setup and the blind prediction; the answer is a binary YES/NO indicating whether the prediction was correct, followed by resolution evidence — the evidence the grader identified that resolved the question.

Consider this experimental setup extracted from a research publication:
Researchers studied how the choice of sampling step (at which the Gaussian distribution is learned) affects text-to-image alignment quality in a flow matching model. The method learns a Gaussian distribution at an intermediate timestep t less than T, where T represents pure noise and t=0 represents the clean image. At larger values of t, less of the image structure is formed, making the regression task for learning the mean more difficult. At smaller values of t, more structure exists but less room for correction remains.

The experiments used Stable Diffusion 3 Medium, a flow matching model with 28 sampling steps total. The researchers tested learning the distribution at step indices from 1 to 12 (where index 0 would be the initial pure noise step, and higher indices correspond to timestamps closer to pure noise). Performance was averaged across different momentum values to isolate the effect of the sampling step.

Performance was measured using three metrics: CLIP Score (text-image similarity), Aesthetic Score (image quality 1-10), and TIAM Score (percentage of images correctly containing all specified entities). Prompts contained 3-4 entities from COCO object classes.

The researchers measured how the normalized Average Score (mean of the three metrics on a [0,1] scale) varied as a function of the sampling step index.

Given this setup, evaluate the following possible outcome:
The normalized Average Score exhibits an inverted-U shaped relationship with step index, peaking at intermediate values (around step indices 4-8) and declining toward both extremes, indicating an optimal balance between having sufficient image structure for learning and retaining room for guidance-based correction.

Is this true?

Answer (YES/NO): YES